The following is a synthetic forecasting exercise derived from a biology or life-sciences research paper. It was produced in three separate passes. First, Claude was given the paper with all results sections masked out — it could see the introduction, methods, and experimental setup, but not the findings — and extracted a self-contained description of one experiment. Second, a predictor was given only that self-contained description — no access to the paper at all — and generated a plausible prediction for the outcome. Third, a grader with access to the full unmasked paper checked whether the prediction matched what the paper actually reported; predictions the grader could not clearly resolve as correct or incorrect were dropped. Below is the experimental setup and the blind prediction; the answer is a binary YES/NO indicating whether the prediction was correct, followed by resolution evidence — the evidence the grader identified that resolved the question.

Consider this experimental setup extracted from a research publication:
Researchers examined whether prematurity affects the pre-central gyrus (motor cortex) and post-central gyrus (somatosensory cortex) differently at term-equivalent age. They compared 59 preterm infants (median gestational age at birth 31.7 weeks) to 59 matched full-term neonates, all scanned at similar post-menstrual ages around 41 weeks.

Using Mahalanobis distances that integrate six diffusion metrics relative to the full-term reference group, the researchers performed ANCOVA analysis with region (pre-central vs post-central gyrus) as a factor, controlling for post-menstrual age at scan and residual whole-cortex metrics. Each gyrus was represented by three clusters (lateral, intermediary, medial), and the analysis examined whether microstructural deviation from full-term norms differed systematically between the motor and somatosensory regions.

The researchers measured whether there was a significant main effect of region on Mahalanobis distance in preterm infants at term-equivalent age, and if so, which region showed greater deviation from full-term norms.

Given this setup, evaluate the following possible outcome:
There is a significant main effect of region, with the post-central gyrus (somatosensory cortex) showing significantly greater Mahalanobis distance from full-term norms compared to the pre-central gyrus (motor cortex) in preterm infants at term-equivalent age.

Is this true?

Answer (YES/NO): YES